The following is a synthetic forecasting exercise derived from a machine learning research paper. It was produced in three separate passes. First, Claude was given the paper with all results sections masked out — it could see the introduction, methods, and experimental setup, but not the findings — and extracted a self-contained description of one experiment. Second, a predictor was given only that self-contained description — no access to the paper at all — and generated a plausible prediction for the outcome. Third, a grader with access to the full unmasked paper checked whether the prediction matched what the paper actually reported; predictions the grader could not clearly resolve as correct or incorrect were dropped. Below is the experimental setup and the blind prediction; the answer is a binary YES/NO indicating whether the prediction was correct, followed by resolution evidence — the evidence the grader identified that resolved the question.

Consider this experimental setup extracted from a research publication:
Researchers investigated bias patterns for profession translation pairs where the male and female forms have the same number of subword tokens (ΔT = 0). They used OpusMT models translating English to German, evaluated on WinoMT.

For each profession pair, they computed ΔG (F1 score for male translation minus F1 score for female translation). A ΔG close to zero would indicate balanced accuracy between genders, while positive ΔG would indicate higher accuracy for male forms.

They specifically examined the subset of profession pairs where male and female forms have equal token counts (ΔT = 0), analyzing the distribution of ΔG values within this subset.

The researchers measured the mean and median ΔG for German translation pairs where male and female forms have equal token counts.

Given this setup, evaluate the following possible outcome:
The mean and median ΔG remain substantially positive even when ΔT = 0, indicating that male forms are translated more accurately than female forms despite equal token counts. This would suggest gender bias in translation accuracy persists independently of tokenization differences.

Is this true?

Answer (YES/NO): NO